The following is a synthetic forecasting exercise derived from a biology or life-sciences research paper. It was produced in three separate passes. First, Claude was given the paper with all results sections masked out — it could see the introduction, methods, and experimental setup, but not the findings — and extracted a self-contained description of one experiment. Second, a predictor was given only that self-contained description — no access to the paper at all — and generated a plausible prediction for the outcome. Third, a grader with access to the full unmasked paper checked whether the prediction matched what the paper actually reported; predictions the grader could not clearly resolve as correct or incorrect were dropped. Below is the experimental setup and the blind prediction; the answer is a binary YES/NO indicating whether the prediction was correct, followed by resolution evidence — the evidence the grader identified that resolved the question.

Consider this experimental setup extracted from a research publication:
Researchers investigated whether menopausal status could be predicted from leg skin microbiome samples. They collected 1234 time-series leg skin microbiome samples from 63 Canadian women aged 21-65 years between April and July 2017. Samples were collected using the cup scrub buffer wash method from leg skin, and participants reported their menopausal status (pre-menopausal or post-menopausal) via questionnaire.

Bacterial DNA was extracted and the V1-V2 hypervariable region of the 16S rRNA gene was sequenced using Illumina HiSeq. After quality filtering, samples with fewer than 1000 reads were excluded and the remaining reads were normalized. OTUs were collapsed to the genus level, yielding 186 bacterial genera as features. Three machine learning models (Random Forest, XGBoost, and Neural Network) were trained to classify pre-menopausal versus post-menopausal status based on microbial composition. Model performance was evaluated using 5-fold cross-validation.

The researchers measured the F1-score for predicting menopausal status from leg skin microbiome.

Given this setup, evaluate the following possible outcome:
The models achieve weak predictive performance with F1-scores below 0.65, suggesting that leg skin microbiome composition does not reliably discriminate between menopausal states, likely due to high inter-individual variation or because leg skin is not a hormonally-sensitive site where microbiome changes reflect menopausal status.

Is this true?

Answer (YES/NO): NO